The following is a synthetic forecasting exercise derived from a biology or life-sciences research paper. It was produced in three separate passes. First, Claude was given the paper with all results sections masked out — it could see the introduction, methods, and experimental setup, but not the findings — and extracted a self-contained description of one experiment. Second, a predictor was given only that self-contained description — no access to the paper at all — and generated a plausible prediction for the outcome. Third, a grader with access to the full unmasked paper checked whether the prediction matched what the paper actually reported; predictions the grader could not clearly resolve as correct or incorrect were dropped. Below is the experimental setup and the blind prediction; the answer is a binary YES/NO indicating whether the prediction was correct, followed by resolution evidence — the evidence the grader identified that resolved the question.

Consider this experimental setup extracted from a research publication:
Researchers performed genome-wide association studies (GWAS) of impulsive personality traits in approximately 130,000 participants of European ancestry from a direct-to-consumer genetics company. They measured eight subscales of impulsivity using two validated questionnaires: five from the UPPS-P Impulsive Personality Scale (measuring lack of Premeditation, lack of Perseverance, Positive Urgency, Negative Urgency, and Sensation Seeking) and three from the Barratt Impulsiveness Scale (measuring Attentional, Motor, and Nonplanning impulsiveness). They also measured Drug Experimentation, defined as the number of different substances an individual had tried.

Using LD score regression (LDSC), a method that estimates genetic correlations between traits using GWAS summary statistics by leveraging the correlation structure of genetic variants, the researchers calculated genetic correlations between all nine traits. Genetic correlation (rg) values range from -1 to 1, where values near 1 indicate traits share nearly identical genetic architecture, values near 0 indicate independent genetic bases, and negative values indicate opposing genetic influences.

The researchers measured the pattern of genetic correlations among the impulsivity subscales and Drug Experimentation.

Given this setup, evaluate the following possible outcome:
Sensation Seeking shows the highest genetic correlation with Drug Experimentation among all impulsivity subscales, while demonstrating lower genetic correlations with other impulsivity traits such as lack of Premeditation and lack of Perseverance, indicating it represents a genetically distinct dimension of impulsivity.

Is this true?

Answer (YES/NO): NO